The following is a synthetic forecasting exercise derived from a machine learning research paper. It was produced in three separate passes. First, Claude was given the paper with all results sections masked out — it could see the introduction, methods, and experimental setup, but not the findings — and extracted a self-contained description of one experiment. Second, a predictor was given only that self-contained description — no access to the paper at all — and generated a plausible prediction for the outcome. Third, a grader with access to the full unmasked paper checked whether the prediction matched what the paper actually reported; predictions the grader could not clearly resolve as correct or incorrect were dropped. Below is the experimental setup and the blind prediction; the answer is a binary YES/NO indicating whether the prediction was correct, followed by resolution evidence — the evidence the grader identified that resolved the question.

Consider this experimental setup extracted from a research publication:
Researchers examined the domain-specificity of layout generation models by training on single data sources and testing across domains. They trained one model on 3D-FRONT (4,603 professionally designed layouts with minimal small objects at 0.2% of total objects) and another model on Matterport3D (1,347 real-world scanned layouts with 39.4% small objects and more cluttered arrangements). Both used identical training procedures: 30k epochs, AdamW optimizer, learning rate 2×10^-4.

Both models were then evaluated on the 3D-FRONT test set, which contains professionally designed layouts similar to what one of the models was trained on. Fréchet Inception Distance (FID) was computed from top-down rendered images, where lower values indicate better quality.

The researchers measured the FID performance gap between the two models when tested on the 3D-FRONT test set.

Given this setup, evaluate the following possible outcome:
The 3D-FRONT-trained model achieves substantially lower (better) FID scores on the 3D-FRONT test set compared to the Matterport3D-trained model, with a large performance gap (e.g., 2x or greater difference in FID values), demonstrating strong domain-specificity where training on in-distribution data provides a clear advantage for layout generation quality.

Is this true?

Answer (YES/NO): YES